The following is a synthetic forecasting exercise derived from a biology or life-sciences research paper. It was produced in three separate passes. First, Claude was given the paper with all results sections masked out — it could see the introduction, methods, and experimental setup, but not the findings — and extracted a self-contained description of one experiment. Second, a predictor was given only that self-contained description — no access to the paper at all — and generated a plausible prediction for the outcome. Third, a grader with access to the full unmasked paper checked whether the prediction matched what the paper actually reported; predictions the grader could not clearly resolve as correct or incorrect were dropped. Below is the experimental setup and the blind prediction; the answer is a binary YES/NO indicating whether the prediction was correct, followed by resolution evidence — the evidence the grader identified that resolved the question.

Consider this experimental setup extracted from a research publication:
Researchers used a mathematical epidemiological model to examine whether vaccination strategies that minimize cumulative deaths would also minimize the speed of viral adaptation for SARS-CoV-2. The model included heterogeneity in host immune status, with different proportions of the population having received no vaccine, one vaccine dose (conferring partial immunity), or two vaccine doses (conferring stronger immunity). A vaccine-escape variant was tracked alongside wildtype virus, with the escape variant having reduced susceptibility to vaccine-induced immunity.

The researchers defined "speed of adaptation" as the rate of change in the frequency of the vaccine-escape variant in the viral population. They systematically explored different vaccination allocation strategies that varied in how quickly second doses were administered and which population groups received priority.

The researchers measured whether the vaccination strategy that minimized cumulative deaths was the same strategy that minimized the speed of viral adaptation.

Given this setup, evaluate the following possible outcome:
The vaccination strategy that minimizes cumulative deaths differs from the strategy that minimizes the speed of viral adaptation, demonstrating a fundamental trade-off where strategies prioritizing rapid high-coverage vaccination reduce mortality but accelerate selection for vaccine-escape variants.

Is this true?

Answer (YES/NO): YES